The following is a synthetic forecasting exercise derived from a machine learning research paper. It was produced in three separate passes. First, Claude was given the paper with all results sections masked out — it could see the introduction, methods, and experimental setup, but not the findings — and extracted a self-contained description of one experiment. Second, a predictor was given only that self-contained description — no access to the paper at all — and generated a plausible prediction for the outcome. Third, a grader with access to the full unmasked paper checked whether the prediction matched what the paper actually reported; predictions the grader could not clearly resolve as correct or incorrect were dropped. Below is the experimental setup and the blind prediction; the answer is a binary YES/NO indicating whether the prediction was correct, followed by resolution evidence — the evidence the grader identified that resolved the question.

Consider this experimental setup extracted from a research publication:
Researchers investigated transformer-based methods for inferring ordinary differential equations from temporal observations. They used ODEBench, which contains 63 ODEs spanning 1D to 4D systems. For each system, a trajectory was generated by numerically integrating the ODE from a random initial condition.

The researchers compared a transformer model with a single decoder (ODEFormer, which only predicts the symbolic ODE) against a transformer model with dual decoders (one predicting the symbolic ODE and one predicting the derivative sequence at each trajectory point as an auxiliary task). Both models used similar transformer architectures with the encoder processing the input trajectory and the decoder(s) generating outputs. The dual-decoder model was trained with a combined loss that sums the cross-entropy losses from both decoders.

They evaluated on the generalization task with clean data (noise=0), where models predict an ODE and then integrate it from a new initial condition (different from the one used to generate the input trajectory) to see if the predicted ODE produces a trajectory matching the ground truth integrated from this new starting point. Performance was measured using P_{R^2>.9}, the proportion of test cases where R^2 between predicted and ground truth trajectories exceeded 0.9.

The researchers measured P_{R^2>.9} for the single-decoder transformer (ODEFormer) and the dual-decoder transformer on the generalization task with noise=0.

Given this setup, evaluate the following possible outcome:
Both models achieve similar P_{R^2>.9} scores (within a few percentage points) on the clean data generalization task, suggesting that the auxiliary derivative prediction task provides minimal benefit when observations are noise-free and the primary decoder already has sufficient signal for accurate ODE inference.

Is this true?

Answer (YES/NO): YES